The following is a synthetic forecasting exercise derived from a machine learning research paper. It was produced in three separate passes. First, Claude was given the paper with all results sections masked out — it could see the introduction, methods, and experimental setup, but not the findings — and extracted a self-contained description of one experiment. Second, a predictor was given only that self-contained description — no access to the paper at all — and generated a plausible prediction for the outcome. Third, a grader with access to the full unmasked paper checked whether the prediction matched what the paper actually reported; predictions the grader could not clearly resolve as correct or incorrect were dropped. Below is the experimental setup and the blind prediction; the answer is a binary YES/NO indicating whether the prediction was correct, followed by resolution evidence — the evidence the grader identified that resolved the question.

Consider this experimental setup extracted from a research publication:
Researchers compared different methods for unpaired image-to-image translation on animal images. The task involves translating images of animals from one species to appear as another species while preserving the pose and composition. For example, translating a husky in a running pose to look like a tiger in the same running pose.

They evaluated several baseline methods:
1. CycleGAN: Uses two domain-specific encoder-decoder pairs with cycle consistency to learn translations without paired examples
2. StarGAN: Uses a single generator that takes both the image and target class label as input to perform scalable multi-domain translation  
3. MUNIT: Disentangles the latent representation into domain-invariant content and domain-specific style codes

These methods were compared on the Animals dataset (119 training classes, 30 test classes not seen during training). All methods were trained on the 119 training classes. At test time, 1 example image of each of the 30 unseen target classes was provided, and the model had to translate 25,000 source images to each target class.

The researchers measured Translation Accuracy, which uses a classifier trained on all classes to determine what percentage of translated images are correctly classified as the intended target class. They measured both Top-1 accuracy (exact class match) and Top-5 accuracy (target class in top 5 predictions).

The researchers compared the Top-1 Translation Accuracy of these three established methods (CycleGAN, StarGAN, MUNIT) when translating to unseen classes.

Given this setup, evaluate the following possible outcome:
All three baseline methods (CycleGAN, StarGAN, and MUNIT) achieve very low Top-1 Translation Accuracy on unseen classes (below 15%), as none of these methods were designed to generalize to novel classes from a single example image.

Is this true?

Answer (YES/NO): NO